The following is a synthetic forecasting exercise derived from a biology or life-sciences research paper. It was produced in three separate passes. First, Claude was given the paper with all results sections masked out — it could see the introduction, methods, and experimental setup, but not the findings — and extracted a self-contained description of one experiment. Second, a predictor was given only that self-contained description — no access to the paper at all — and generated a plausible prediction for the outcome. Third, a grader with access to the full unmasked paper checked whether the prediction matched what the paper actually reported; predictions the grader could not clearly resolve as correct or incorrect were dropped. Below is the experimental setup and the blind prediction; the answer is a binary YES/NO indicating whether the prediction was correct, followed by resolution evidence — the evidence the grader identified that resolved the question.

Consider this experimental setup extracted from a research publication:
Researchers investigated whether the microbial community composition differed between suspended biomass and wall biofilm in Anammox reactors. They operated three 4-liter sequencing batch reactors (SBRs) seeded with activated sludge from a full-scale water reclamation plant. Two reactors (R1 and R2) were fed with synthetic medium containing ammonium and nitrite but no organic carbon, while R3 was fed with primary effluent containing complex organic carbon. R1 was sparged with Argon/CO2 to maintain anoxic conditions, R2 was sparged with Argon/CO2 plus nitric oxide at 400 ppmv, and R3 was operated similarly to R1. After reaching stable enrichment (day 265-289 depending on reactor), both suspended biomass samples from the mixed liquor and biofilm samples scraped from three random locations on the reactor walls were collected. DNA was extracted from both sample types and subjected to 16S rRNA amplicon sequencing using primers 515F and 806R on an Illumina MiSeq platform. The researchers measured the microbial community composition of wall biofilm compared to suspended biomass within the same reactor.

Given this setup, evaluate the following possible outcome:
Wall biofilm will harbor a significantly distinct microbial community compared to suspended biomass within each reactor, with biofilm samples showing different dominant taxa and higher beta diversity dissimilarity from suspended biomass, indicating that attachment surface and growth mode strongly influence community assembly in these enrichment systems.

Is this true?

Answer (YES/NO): NO